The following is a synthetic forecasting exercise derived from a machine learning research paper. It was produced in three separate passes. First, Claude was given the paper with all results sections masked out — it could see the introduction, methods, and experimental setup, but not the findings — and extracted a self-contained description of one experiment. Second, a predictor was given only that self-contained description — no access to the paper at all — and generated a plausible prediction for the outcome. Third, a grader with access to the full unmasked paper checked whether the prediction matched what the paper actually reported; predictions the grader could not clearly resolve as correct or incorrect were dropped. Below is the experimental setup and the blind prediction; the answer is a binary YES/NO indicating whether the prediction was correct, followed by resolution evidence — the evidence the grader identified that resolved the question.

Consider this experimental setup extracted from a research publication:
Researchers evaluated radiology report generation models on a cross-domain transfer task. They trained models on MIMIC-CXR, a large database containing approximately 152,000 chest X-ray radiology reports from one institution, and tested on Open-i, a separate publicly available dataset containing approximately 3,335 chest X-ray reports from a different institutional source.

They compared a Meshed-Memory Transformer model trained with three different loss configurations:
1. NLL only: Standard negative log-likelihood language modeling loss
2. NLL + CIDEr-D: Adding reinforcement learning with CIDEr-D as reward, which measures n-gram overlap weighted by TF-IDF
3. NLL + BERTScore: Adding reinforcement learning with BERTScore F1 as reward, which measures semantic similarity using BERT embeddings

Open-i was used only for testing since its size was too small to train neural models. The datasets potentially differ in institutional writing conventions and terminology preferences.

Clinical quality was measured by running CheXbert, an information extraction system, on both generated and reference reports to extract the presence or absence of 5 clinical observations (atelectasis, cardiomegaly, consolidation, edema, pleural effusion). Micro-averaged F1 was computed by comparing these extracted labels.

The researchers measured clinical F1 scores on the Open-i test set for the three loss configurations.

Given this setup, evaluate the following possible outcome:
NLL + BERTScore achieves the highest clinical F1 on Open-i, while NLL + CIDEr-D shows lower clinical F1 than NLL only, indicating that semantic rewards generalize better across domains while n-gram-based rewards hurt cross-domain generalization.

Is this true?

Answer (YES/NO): YES